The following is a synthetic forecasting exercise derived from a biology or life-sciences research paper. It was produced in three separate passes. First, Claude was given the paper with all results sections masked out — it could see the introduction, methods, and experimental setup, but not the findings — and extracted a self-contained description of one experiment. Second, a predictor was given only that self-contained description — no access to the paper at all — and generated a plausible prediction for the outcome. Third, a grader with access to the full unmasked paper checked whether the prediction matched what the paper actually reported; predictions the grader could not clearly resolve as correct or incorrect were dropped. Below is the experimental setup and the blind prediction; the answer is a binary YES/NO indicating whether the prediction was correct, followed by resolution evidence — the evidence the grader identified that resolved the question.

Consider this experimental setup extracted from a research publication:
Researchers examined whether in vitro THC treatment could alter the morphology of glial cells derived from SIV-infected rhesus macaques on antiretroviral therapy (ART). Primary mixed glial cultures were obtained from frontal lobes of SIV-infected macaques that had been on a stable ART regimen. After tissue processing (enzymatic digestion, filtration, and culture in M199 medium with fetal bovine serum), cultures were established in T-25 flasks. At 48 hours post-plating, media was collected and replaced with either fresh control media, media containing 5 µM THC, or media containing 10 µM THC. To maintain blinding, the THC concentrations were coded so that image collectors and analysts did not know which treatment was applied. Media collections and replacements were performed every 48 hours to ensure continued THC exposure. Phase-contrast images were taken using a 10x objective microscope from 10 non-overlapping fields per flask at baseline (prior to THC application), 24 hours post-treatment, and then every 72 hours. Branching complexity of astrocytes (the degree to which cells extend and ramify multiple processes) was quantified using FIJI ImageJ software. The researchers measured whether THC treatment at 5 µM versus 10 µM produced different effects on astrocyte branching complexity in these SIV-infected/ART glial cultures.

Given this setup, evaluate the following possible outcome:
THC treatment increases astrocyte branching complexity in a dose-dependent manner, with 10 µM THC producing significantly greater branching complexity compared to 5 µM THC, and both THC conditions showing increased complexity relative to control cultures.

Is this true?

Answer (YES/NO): YES